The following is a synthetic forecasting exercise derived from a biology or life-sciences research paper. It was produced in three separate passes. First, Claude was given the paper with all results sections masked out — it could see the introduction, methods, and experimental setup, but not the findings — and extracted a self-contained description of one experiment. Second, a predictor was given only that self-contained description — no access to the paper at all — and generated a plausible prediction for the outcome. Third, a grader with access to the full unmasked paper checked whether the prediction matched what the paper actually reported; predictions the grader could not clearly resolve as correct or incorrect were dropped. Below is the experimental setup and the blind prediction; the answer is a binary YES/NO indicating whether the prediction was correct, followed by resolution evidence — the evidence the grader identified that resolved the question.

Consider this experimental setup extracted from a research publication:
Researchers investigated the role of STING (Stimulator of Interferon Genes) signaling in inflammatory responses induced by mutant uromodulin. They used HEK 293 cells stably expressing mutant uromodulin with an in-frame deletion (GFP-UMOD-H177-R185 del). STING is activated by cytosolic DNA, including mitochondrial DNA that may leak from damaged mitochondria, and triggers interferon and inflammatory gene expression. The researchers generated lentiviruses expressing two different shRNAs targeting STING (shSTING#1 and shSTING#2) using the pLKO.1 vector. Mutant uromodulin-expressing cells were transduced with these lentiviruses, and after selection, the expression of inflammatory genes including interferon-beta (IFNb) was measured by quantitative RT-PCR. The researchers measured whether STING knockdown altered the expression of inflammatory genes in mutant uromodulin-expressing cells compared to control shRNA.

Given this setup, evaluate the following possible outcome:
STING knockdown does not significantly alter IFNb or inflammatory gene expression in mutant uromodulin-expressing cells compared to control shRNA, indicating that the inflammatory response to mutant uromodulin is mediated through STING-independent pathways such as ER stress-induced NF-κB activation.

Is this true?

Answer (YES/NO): NO